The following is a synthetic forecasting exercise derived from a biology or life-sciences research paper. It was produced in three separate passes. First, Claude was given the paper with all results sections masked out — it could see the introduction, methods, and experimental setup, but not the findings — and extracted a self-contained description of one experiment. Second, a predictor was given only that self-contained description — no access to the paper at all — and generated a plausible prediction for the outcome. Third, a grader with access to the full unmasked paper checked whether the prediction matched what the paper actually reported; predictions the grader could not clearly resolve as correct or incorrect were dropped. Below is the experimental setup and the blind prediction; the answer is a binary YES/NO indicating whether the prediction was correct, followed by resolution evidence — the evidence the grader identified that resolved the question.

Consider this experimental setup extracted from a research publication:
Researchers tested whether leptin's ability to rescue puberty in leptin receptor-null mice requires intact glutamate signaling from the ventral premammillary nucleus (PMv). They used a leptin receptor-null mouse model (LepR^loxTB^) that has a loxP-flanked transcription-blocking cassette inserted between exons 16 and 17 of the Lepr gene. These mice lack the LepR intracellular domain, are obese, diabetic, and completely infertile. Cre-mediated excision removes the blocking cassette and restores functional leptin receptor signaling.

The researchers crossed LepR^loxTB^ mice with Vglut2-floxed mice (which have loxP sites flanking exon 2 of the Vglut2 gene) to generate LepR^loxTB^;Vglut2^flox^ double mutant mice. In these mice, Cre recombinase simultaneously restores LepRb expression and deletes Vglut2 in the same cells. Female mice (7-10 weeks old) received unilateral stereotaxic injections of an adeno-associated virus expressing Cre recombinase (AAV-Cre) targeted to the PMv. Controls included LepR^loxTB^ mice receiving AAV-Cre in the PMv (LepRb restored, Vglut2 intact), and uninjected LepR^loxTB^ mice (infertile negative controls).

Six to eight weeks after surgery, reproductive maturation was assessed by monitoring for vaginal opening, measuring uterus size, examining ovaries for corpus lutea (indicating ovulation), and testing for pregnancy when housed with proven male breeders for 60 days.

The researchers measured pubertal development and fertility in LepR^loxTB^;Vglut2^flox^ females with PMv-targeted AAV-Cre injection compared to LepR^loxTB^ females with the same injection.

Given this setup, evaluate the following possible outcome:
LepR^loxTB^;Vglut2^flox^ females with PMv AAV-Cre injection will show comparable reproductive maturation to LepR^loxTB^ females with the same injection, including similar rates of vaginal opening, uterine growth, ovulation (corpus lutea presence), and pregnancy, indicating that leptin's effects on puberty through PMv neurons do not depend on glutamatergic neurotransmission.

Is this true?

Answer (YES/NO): NO